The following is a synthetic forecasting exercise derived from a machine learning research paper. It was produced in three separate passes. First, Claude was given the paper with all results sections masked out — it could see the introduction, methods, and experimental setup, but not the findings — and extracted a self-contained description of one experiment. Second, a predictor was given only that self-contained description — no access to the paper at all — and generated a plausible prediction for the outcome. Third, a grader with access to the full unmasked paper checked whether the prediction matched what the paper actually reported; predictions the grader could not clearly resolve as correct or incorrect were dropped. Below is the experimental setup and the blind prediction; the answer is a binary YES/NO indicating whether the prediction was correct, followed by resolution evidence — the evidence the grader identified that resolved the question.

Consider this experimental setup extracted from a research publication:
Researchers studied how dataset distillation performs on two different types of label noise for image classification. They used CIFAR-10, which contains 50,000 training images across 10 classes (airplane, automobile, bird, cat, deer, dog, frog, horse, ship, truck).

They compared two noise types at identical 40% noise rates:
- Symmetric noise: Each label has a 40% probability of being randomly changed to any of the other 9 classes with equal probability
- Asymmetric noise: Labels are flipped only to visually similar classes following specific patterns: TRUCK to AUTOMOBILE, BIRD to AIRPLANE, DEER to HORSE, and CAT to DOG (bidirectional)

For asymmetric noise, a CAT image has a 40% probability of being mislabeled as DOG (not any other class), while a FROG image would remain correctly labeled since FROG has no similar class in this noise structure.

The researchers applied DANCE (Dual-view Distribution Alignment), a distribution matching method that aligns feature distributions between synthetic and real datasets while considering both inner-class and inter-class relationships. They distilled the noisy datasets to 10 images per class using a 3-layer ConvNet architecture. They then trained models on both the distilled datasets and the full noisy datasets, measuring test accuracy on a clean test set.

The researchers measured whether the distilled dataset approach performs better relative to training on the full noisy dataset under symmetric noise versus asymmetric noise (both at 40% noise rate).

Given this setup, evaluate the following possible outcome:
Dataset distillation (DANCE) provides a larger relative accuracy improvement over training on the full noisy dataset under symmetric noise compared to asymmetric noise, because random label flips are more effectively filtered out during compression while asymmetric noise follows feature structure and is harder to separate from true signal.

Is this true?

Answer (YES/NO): YES